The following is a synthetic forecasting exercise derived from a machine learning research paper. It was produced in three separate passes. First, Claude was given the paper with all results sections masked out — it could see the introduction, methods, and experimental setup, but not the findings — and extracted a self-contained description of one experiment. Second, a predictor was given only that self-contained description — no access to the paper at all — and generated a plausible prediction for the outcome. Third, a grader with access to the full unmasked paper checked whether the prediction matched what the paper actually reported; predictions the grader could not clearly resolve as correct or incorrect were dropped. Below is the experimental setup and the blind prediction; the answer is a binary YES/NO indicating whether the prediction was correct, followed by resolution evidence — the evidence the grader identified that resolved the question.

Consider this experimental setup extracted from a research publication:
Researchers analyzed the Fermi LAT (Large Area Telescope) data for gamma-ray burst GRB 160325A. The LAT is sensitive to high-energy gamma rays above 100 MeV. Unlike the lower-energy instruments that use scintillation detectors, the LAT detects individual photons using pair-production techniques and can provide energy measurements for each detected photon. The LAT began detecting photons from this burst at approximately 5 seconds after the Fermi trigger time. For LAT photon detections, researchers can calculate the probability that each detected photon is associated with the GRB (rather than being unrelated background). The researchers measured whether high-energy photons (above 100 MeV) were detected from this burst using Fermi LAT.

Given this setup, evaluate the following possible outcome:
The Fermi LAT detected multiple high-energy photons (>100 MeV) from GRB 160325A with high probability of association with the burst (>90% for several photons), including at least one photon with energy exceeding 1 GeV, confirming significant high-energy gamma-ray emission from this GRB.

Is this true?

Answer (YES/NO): NO